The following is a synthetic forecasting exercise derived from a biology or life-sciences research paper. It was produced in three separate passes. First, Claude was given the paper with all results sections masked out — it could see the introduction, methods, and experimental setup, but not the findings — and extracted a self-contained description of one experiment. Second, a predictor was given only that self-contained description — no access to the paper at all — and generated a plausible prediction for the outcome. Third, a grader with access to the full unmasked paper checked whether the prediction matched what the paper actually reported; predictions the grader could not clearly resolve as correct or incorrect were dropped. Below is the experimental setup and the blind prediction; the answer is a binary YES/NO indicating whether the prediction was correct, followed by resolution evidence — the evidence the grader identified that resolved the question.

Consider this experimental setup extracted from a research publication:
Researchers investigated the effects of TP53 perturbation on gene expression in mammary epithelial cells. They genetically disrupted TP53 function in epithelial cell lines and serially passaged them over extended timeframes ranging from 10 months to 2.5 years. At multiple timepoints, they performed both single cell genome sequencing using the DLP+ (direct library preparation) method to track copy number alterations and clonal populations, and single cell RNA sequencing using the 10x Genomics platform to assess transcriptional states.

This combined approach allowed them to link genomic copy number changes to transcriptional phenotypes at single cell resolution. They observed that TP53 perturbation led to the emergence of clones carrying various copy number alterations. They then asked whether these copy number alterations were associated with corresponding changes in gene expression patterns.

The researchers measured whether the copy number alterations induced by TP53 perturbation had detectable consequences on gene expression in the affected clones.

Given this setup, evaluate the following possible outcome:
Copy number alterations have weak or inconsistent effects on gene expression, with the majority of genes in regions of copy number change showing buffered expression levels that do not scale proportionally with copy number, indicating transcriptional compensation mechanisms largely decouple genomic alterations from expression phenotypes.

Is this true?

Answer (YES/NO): NO